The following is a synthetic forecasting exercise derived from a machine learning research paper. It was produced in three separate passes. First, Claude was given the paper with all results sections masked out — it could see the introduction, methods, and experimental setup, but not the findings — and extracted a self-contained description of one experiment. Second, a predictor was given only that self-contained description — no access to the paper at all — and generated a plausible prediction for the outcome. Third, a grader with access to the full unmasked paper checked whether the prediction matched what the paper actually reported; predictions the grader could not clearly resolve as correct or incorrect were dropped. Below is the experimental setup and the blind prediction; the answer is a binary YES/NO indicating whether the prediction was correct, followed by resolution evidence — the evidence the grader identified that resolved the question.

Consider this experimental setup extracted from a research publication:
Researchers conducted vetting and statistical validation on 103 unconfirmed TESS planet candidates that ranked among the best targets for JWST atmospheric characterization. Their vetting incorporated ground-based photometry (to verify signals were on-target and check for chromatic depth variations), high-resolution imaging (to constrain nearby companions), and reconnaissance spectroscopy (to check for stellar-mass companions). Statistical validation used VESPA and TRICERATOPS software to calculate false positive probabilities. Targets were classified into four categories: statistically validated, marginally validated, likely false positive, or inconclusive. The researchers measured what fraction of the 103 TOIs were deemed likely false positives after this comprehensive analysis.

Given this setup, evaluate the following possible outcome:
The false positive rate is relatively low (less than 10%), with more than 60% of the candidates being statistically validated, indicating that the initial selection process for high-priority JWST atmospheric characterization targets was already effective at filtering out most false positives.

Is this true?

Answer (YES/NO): NO